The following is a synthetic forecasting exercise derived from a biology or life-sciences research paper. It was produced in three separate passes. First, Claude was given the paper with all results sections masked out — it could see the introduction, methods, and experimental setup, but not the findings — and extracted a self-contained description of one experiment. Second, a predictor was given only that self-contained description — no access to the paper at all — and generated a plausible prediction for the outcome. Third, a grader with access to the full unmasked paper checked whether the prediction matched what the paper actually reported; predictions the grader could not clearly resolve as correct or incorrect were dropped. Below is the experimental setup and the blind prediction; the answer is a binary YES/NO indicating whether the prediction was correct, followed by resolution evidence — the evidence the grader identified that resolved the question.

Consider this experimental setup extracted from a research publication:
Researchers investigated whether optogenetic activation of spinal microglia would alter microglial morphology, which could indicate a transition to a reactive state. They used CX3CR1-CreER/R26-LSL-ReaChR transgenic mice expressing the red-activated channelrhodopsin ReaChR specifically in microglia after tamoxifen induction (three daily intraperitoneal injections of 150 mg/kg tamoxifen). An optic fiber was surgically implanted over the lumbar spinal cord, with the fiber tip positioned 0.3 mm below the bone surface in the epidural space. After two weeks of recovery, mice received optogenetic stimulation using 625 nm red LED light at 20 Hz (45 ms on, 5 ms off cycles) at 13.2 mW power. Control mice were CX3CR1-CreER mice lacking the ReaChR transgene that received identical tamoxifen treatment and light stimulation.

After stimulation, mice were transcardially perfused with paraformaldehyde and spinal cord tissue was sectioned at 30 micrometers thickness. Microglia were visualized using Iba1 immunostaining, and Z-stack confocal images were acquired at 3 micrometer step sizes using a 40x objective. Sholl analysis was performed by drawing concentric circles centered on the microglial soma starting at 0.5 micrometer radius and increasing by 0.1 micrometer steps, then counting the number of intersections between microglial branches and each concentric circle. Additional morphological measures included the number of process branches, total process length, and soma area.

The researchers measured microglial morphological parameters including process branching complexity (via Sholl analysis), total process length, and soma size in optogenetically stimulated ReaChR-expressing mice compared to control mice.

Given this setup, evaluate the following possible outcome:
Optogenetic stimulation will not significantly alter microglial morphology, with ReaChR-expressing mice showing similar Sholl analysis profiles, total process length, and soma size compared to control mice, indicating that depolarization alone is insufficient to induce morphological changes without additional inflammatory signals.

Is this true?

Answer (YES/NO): NO